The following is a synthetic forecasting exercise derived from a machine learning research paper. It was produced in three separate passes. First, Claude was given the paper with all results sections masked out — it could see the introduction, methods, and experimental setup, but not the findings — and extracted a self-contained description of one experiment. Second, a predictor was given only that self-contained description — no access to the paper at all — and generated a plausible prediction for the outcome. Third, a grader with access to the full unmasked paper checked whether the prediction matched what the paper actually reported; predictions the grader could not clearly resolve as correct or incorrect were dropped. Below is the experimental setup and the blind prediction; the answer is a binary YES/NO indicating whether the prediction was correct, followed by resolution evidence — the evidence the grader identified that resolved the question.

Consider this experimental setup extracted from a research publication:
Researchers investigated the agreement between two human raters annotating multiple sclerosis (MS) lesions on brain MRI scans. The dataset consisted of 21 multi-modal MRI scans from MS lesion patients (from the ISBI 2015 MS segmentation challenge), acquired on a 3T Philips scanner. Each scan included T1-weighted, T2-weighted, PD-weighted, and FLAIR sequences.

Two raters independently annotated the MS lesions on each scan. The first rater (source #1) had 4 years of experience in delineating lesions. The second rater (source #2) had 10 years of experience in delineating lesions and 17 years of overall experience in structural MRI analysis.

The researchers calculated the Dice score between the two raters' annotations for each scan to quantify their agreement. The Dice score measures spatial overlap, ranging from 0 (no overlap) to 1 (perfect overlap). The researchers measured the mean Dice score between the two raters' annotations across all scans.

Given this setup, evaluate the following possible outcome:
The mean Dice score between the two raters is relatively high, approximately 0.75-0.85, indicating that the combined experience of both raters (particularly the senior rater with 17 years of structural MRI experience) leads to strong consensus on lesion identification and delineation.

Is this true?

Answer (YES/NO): NO